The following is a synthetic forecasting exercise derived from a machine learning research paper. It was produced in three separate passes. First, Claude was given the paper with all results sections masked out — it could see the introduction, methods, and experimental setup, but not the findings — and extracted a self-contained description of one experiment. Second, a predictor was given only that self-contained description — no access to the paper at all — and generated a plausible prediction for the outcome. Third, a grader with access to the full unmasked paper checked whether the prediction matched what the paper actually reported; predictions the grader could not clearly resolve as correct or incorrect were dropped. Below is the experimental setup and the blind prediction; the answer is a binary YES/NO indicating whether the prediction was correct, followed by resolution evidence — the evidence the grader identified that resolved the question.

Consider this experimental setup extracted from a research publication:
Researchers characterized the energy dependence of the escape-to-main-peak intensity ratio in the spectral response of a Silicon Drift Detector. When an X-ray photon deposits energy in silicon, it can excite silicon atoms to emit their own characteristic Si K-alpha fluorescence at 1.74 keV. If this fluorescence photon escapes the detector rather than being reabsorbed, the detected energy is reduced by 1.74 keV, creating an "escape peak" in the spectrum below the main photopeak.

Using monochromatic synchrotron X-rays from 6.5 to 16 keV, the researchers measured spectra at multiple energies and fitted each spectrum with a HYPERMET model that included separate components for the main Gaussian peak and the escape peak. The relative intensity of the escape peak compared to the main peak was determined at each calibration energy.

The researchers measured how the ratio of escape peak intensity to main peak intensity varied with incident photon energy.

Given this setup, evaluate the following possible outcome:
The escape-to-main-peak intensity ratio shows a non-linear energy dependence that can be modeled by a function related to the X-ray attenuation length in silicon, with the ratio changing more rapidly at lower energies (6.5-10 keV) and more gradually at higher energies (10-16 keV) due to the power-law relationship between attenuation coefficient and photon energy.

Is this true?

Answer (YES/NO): NO